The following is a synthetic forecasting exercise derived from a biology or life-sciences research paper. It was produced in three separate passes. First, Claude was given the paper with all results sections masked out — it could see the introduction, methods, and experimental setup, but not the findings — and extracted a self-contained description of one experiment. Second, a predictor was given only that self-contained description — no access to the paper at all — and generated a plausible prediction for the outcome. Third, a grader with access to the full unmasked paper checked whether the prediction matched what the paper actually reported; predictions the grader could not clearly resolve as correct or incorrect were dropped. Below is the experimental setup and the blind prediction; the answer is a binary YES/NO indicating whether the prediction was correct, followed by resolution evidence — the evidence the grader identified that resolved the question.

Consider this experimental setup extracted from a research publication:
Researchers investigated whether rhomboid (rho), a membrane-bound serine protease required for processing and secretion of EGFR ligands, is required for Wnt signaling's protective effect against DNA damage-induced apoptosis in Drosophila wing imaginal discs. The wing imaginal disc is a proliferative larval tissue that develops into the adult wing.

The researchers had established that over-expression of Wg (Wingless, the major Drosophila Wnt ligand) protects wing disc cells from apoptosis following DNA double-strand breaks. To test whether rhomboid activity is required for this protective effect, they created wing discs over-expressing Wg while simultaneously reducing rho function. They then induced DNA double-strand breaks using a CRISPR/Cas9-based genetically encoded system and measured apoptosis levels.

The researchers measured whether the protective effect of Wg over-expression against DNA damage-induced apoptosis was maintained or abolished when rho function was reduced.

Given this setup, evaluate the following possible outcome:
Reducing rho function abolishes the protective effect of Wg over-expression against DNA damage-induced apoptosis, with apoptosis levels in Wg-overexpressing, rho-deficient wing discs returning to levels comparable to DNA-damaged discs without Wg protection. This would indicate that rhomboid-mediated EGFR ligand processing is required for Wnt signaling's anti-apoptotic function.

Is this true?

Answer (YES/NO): YES